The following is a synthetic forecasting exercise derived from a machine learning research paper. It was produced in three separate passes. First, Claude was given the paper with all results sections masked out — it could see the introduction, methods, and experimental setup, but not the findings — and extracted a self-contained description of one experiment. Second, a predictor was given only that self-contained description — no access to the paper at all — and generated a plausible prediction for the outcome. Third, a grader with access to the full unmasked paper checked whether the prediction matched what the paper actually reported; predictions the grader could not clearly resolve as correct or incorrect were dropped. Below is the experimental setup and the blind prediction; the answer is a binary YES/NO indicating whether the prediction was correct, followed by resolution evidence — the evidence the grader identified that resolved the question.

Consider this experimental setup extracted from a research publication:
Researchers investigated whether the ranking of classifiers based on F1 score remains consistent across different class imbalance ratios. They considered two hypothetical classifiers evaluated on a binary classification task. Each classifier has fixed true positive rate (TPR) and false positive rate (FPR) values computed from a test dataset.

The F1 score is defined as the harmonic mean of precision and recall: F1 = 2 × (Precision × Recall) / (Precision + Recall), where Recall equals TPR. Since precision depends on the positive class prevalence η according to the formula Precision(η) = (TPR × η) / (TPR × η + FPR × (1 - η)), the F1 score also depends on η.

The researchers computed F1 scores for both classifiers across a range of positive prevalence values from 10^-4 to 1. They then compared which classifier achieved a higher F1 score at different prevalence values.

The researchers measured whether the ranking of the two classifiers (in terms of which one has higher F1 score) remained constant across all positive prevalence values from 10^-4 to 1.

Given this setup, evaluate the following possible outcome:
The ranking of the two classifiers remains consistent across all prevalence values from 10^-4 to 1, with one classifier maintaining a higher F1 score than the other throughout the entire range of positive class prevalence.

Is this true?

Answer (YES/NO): NO